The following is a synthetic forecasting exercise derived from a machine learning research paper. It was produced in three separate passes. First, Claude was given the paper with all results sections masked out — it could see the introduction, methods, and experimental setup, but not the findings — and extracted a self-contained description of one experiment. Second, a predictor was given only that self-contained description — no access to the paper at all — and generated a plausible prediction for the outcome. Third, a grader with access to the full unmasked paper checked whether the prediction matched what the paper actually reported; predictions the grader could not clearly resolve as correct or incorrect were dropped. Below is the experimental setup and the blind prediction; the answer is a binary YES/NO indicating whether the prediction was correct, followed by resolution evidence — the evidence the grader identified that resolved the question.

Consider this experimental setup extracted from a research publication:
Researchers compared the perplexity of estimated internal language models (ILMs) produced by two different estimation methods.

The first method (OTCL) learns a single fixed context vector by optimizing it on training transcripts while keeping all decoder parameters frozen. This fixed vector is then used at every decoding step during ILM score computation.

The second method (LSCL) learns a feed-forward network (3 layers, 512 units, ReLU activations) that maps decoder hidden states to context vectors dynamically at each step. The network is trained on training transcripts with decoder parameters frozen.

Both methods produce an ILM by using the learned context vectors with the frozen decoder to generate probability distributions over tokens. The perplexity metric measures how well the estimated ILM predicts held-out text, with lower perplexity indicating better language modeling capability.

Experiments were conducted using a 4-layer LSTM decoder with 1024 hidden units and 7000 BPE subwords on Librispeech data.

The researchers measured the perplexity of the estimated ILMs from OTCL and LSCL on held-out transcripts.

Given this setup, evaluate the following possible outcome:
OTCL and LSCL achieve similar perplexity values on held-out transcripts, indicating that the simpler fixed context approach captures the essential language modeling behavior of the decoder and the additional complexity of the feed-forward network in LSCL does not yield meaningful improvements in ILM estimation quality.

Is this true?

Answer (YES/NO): NO